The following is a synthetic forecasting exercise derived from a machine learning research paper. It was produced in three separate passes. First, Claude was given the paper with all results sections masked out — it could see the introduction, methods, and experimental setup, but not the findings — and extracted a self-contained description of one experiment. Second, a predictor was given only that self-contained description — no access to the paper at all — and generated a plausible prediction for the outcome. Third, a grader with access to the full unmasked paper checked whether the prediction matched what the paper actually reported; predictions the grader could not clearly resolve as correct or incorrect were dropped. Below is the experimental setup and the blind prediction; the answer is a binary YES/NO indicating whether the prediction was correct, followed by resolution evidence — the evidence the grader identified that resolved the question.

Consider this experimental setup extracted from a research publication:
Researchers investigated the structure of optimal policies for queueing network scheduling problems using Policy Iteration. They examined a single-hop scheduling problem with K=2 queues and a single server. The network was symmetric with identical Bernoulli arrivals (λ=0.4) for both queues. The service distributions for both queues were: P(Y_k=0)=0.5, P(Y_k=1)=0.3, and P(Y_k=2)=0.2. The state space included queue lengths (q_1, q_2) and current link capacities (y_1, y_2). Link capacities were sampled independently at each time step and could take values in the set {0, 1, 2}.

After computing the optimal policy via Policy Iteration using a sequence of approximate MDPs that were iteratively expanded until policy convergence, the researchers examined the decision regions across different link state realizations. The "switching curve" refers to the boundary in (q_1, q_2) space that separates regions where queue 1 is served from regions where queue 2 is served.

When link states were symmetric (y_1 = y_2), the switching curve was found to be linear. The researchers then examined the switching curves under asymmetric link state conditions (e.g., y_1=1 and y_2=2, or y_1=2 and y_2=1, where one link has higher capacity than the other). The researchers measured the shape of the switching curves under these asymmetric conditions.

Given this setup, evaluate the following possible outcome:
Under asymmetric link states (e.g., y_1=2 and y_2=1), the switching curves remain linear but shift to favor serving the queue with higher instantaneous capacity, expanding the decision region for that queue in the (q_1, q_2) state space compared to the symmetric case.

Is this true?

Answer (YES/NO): NO